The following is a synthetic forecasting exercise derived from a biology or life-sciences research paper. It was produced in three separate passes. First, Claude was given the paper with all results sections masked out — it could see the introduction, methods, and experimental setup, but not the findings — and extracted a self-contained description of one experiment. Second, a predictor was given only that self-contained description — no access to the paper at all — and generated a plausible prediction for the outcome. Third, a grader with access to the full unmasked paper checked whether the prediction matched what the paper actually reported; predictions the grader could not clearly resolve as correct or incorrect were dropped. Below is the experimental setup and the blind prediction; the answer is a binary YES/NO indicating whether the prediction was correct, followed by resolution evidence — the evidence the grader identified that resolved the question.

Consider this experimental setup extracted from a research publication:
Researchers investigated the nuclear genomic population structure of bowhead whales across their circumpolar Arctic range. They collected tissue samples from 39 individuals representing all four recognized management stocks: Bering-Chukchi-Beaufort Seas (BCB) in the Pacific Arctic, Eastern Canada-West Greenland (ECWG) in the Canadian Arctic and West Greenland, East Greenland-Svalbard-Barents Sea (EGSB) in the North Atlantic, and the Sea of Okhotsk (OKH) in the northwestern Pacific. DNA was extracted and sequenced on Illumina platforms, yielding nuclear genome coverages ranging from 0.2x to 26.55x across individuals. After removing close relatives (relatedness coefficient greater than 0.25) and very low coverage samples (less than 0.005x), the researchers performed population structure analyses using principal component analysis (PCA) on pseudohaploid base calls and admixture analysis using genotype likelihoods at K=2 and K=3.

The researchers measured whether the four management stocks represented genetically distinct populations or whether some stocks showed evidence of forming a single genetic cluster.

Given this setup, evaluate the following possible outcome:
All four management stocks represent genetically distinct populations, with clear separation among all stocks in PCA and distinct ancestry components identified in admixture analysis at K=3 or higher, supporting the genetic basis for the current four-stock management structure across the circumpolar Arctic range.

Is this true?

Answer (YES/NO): NO